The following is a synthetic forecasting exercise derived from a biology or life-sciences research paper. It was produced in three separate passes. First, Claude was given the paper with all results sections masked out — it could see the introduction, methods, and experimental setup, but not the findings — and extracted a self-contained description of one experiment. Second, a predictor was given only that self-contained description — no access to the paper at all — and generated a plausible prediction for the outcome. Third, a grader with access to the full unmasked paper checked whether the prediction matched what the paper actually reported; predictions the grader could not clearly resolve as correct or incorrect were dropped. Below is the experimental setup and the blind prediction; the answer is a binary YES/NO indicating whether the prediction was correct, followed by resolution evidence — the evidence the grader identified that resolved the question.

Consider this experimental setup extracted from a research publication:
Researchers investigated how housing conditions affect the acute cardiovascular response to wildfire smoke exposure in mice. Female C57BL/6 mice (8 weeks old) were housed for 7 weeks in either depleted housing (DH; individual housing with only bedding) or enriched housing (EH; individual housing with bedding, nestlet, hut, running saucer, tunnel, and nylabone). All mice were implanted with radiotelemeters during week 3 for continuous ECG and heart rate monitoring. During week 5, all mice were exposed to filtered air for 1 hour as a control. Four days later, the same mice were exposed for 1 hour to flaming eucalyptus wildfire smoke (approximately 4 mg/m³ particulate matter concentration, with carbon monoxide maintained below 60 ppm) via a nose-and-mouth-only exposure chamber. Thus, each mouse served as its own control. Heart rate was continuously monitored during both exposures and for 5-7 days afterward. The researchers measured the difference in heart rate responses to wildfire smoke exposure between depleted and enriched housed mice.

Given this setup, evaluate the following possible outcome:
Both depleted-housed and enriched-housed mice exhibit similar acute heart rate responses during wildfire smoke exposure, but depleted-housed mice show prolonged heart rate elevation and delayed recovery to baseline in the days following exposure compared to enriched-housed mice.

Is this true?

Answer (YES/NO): NO